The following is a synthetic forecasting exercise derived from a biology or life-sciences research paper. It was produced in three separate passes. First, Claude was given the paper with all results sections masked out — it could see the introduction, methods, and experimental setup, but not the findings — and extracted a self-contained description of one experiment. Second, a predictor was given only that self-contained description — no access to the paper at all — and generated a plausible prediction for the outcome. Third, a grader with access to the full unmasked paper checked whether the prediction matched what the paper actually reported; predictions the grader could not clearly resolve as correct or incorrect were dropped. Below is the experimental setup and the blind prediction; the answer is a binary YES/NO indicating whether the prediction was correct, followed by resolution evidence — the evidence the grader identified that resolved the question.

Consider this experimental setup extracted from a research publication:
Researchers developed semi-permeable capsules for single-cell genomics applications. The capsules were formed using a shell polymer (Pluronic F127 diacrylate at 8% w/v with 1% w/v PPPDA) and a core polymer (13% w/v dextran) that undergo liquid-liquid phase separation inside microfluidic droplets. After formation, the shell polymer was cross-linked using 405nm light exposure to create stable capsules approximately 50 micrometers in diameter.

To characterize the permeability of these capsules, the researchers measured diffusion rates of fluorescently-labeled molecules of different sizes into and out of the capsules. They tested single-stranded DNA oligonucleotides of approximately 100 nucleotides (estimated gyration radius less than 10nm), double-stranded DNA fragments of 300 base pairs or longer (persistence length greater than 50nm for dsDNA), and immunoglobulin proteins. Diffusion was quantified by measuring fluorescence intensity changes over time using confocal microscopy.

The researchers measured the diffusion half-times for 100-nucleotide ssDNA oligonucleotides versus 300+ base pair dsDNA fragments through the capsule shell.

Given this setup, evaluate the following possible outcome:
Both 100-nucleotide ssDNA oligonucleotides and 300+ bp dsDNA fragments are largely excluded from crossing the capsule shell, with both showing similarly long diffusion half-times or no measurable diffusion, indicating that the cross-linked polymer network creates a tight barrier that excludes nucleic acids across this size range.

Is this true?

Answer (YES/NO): NO